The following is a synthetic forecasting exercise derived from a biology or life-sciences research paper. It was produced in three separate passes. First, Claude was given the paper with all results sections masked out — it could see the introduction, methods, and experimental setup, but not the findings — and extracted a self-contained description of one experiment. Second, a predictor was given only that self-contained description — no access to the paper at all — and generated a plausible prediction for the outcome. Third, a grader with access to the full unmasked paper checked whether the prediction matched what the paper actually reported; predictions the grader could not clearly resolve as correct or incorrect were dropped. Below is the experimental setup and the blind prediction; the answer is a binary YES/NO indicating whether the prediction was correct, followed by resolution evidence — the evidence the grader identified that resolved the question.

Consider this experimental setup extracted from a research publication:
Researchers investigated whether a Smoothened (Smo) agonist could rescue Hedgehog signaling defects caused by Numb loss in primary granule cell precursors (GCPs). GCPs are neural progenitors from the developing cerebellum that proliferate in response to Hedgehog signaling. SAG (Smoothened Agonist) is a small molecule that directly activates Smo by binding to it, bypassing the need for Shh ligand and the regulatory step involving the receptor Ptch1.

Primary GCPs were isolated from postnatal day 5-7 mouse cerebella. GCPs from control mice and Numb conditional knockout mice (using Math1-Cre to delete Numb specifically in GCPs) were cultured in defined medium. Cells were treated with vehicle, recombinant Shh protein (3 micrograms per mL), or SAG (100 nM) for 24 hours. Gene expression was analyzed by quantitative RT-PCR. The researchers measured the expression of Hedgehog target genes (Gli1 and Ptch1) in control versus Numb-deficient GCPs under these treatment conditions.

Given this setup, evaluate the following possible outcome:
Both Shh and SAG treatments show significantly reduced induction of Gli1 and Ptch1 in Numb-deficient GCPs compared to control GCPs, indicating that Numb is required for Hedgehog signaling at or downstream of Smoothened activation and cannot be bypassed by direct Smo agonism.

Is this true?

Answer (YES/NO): NO